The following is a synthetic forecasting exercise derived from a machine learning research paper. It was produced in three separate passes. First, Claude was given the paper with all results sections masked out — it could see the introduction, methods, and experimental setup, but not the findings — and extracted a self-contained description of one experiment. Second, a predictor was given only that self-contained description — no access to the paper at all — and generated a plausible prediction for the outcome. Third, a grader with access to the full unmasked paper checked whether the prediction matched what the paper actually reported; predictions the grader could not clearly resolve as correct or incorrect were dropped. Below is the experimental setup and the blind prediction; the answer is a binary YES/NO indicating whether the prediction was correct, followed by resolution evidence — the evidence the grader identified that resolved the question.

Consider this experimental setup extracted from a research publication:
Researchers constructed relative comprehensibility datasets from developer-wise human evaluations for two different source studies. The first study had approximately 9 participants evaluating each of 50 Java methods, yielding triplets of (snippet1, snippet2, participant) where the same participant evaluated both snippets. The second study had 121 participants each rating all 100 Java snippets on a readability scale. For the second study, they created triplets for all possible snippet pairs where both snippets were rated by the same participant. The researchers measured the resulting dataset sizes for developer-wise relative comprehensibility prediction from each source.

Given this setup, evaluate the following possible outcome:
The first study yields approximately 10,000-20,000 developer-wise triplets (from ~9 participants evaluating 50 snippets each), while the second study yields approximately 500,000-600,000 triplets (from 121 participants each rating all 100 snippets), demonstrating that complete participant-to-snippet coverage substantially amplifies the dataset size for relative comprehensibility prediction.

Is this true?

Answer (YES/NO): NO